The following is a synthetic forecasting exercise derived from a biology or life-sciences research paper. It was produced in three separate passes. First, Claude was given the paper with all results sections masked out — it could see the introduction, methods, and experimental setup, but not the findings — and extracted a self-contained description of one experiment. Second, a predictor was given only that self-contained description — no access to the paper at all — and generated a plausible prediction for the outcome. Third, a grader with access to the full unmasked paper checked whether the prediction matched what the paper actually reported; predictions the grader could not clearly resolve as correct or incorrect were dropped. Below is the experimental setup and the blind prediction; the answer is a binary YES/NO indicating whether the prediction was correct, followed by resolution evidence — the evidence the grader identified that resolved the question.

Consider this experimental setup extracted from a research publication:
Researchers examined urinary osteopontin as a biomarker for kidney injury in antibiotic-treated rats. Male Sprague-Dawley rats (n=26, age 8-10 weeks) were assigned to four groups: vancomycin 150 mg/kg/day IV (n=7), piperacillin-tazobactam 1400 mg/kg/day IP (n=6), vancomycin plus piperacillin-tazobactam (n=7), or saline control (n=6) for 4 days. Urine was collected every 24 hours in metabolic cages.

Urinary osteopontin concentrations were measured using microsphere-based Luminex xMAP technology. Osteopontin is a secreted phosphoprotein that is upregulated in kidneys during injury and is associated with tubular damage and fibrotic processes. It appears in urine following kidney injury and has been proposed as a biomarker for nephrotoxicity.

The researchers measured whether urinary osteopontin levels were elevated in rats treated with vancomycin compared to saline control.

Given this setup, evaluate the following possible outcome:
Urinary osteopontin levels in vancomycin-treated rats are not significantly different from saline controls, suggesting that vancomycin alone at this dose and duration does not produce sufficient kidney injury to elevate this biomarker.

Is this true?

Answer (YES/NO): NO